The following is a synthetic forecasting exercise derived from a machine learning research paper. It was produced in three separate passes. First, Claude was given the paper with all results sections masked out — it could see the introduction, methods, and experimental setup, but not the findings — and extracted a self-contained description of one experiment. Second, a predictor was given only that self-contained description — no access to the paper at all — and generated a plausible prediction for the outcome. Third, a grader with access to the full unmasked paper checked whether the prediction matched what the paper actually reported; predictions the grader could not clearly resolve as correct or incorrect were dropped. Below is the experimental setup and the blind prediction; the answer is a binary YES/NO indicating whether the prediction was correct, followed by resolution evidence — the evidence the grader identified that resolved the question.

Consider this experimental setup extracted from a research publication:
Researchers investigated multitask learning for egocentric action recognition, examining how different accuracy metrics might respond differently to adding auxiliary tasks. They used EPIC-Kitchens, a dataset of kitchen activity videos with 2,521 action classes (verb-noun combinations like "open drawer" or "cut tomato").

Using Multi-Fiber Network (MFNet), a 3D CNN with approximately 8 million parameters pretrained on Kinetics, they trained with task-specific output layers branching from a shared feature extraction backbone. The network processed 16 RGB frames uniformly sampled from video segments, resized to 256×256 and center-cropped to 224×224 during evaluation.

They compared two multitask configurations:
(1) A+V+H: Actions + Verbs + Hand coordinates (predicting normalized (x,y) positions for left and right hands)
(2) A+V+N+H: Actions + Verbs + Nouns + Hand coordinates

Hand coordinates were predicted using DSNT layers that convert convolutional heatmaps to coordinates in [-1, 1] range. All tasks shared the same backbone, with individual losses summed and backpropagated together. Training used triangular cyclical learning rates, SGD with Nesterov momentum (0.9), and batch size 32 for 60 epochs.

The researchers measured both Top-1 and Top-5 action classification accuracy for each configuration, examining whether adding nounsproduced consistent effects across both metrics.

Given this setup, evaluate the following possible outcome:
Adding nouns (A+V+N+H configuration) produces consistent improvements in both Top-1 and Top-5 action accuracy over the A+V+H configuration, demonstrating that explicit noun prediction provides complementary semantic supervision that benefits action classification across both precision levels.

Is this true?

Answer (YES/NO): NO